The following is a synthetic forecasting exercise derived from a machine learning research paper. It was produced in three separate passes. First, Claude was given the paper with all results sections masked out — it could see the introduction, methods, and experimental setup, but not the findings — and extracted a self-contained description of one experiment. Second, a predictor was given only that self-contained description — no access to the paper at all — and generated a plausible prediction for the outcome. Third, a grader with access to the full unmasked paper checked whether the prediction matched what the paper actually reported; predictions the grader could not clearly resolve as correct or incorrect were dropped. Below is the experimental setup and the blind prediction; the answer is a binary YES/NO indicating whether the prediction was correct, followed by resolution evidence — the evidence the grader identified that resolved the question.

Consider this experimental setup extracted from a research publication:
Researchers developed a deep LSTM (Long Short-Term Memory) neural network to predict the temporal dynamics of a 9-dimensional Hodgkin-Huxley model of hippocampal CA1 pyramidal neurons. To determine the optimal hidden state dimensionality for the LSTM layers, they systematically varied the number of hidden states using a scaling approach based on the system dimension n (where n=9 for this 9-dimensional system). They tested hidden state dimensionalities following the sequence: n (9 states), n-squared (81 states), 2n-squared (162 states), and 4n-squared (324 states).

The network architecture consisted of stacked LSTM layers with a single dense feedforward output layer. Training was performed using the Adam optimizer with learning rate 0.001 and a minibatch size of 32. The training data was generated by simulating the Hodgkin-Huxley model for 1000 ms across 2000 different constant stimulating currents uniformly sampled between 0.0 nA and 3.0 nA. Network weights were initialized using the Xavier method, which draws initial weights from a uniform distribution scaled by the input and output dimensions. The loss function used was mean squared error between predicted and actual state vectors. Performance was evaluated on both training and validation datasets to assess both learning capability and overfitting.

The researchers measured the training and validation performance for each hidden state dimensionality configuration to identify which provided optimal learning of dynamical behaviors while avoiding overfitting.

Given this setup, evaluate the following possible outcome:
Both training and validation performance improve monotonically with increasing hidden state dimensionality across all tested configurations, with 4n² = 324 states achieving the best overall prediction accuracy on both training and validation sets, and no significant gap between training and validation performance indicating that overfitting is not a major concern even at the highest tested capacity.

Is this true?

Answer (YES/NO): NO